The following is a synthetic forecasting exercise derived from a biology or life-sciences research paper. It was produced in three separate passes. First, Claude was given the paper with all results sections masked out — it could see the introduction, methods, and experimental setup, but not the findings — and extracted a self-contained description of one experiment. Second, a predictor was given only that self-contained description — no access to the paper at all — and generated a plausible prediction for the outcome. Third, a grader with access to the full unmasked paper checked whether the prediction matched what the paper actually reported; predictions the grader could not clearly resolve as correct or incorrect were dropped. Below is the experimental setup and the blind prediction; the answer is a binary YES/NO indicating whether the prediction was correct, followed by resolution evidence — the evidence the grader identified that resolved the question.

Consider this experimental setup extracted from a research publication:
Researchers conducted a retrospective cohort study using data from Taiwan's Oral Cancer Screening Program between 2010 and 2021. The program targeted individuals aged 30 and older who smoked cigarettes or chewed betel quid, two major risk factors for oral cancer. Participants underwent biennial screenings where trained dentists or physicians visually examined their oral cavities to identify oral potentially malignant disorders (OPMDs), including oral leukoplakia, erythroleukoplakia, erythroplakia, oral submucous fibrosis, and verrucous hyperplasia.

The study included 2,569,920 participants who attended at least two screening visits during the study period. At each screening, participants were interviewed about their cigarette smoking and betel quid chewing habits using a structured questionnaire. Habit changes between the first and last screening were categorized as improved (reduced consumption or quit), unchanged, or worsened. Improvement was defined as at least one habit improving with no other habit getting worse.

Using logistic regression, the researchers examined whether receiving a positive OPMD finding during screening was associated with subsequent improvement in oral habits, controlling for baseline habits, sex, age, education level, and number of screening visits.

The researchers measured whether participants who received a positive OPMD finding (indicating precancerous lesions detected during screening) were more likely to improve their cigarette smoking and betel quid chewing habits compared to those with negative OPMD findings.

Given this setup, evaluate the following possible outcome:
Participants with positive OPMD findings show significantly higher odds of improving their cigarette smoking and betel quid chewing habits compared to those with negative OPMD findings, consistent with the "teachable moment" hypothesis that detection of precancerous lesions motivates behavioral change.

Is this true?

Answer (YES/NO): NO